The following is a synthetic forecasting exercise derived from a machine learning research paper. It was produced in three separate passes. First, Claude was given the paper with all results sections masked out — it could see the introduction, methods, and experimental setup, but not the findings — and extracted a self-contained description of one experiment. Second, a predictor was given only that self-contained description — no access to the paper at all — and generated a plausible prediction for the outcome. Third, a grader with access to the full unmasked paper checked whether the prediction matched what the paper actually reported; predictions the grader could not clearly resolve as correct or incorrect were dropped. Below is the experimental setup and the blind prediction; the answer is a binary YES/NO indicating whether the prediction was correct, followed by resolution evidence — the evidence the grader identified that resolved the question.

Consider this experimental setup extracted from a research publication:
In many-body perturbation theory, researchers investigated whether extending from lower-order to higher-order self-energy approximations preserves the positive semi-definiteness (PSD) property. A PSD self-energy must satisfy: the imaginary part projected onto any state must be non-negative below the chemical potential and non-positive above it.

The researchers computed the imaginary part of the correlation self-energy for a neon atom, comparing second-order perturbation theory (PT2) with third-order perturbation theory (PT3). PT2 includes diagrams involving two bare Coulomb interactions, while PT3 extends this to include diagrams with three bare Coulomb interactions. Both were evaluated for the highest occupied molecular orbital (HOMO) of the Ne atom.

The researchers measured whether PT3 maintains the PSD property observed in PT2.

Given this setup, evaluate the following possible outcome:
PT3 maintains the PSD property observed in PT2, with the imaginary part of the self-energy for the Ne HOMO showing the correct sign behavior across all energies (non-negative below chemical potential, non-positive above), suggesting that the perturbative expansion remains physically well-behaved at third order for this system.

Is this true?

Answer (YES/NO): NO